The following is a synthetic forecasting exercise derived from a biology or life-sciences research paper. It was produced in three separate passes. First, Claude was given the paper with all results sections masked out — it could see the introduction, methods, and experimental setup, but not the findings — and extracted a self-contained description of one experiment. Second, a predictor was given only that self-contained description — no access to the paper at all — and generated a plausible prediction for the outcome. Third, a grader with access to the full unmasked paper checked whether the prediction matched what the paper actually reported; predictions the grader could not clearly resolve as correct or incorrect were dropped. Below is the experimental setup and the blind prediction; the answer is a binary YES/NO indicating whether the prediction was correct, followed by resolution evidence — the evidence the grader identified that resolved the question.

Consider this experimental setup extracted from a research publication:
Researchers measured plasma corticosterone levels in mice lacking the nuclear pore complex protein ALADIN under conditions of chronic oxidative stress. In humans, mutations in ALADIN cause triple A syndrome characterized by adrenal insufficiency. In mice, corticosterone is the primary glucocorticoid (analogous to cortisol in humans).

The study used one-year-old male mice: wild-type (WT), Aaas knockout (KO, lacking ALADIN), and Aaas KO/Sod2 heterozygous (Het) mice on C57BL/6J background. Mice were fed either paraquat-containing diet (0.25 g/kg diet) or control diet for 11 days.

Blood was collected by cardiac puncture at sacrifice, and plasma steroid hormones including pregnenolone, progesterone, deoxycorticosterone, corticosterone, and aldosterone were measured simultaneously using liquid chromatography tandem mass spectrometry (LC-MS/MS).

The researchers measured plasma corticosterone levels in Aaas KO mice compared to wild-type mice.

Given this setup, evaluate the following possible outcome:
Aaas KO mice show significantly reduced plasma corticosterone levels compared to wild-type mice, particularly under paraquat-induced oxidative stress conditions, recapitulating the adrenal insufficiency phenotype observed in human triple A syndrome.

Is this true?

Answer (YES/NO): NO